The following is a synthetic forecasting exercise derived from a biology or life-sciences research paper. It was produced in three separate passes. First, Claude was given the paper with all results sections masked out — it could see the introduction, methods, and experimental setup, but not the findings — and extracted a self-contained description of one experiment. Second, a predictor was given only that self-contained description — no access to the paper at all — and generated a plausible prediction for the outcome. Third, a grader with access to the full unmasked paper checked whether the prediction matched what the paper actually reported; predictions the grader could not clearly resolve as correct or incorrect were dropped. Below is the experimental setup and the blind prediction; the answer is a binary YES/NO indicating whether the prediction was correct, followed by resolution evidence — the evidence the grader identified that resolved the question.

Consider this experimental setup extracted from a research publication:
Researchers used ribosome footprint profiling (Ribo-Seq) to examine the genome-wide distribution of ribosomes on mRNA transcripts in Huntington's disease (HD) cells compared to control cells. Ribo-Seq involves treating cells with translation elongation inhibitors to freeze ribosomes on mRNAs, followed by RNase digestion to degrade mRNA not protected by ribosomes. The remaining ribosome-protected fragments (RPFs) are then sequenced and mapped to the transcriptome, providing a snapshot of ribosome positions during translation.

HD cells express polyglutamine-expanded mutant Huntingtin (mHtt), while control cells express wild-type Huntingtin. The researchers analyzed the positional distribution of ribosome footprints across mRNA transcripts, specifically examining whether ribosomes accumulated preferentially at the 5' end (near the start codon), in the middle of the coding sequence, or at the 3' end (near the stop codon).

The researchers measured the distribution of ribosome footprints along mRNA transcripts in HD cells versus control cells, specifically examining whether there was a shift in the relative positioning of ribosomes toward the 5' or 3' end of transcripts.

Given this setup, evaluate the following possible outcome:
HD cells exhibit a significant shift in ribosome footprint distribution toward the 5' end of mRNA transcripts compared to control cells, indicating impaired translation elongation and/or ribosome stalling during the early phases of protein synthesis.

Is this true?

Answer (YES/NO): YES